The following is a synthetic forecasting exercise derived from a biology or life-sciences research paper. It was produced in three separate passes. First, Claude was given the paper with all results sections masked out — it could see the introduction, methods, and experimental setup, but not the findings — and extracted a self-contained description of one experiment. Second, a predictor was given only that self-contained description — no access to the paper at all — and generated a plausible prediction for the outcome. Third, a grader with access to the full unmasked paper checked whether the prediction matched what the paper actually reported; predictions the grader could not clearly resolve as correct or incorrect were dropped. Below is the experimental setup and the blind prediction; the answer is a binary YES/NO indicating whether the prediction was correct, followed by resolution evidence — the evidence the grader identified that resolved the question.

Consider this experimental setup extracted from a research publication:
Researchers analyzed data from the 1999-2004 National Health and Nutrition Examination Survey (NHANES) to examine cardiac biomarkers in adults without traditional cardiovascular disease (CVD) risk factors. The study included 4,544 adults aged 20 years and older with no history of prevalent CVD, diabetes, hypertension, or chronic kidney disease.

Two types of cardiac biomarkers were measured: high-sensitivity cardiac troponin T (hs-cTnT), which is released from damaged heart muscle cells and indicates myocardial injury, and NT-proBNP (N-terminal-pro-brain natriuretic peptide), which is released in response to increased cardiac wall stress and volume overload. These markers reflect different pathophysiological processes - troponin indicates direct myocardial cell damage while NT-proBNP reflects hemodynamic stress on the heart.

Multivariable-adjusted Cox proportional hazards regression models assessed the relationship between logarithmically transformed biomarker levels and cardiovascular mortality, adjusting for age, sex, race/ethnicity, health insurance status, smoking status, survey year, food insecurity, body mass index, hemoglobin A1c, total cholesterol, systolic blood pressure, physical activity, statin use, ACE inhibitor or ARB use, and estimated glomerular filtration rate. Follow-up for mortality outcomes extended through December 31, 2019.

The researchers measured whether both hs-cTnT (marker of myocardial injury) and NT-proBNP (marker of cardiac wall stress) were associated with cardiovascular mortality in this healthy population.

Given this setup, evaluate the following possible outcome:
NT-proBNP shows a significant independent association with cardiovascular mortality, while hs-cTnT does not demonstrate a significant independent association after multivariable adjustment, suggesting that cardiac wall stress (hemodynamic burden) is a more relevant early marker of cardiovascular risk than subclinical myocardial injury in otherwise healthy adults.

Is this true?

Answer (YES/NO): NO